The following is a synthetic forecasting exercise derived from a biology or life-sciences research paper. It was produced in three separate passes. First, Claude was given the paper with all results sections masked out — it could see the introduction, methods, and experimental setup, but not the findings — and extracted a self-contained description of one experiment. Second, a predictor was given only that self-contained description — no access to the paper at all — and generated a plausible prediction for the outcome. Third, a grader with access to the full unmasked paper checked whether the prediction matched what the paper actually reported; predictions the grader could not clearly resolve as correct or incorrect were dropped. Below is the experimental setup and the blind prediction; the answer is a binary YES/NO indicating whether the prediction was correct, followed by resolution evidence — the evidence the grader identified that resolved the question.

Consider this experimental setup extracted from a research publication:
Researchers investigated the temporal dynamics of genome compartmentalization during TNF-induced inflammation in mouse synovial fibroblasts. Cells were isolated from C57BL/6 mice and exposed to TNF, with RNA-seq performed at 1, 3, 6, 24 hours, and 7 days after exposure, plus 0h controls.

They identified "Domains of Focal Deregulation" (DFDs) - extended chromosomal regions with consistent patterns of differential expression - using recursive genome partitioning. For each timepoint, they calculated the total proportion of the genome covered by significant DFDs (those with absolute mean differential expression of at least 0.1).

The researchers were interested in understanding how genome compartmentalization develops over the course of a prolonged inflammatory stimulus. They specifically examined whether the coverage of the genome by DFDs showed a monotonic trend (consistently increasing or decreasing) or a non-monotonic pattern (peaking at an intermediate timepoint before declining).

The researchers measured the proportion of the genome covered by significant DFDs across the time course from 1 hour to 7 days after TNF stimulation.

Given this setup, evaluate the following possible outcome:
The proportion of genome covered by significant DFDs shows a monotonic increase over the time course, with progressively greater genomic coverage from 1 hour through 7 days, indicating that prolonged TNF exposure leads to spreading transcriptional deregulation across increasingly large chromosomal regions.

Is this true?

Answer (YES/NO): NO